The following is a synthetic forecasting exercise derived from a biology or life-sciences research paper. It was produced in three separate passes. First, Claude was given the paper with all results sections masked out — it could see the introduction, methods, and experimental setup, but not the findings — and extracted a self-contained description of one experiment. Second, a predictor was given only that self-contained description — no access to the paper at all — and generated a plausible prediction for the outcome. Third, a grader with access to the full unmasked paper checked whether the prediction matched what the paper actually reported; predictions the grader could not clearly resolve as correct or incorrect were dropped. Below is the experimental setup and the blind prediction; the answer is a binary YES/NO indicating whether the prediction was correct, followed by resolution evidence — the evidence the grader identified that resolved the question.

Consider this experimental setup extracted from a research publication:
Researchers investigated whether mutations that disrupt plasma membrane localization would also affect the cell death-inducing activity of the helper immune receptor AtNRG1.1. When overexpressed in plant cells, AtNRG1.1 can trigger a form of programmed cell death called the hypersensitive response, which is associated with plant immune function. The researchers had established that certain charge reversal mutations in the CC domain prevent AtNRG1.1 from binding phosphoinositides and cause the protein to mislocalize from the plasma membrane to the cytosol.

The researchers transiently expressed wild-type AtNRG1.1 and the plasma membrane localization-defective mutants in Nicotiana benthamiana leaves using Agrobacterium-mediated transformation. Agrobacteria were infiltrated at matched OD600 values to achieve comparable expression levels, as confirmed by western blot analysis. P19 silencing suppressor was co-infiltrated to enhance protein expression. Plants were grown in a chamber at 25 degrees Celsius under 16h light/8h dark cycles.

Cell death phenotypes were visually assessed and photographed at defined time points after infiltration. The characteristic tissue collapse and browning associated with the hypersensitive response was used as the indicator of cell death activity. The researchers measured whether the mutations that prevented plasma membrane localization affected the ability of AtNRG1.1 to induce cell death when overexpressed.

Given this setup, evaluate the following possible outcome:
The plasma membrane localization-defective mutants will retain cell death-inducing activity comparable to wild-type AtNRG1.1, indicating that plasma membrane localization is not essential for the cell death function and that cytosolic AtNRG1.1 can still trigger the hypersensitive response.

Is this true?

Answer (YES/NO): NO